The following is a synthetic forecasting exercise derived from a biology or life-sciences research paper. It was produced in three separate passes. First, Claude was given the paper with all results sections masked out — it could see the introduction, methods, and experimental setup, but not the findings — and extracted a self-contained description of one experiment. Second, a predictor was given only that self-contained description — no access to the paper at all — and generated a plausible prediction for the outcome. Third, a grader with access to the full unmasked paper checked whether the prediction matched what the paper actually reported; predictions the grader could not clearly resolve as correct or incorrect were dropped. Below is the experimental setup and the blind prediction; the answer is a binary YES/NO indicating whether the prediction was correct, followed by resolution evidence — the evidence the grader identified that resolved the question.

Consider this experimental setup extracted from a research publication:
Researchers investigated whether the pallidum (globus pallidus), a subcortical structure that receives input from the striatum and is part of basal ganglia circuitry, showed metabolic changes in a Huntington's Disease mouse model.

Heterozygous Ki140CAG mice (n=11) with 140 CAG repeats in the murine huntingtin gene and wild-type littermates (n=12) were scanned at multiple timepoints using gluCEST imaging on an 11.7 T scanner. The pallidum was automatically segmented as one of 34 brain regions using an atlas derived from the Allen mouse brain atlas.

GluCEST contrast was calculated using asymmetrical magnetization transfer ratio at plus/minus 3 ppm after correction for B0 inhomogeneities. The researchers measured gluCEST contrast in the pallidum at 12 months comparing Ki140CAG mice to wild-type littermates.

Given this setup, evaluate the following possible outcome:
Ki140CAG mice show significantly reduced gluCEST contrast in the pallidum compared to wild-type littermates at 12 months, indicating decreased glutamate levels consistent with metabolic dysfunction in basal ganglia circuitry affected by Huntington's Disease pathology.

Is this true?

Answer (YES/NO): YES